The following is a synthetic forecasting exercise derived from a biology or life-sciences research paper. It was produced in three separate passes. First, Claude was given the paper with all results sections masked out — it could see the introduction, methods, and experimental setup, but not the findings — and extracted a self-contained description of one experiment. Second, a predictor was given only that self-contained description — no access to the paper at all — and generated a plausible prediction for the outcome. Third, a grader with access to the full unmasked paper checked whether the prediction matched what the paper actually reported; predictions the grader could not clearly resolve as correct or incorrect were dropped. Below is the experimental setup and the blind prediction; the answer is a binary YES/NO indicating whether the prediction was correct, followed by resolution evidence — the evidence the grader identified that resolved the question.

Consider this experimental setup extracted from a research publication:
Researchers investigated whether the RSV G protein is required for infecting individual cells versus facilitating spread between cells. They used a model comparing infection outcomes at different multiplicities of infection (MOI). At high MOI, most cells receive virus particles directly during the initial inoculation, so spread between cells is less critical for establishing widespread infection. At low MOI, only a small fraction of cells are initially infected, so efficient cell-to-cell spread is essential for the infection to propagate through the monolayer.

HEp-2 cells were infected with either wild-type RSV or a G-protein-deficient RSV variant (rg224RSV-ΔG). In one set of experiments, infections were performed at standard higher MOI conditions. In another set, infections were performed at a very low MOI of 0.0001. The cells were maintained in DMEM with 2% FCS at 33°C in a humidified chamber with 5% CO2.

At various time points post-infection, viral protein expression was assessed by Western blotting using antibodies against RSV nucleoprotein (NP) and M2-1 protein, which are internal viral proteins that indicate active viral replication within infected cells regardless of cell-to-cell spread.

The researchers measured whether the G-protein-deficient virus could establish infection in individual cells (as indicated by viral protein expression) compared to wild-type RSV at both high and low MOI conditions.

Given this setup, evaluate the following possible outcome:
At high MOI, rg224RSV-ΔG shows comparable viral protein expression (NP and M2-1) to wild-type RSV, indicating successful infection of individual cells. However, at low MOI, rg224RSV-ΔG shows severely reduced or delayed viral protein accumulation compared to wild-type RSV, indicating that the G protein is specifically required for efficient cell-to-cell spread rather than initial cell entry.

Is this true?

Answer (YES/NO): NO